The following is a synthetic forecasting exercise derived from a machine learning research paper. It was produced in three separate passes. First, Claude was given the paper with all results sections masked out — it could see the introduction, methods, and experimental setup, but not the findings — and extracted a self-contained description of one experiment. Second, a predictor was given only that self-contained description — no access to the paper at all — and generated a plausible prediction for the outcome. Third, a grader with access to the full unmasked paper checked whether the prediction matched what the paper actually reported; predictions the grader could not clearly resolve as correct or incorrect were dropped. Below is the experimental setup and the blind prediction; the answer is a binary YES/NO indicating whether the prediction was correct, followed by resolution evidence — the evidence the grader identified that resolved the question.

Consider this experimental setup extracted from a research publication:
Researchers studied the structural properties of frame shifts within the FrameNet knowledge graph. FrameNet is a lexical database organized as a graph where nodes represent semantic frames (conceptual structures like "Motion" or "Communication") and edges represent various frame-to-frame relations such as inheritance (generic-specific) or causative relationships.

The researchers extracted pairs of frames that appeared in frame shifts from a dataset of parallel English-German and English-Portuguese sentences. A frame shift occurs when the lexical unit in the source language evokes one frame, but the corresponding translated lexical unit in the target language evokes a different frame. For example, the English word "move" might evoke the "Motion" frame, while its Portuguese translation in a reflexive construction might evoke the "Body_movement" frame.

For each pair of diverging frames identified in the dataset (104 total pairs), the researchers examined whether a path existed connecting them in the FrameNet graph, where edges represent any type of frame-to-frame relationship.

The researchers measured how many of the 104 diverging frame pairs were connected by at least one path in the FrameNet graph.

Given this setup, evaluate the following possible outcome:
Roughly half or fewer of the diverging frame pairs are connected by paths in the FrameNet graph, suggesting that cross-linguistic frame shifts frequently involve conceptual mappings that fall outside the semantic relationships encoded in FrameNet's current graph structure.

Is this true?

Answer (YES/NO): NO